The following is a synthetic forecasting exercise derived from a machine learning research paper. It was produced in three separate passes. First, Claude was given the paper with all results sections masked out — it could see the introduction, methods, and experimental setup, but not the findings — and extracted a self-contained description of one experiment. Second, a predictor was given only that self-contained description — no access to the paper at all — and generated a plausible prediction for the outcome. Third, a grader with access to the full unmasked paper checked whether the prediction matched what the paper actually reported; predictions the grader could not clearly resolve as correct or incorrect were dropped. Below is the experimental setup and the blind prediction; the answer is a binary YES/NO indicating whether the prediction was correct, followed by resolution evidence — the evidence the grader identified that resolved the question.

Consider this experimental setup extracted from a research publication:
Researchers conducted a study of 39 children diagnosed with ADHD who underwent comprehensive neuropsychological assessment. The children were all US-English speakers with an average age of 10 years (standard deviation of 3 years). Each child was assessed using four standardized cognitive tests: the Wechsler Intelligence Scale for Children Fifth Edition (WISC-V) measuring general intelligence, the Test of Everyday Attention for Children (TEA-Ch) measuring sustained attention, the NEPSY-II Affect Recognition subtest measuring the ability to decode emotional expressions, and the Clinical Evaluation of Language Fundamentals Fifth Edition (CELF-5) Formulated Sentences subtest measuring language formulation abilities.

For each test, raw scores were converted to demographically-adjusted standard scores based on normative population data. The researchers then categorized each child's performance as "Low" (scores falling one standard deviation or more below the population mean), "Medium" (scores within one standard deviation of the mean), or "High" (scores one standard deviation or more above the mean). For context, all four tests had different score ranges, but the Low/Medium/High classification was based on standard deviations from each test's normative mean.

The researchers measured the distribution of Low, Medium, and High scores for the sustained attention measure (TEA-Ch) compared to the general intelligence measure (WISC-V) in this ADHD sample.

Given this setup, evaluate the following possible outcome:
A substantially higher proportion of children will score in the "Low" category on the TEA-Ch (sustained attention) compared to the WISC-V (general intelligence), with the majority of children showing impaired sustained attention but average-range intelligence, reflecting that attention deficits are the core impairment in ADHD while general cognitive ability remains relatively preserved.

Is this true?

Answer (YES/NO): YES